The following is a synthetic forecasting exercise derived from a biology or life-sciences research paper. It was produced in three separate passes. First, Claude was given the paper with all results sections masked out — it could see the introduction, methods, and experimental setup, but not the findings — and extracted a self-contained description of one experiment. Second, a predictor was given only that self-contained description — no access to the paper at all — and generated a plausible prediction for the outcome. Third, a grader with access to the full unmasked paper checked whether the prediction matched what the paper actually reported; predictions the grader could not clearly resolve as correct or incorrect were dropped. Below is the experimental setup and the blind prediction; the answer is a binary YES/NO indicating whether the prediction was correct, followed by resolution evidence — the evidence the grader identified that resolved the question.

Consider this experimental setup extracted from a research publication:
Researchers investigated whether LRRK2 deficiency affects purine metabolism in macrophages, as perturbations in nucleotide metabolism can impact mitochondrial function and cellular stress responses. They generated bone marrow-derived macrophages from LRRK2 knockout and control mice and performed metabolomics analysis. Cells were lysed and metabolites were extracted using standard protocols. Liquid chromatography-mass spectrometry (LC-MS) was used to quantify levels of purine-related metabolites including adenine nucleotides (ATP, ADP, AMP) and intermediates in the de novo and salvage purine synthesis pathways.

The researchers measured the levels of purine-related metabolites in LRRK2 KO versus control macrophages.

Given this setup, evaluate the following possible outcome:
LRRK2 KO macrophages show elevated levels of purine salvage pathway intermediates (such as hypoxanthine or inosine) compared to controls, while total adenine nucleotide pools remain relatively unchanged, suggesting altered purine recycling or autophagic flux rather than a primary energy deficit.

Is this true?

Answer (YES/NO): NO